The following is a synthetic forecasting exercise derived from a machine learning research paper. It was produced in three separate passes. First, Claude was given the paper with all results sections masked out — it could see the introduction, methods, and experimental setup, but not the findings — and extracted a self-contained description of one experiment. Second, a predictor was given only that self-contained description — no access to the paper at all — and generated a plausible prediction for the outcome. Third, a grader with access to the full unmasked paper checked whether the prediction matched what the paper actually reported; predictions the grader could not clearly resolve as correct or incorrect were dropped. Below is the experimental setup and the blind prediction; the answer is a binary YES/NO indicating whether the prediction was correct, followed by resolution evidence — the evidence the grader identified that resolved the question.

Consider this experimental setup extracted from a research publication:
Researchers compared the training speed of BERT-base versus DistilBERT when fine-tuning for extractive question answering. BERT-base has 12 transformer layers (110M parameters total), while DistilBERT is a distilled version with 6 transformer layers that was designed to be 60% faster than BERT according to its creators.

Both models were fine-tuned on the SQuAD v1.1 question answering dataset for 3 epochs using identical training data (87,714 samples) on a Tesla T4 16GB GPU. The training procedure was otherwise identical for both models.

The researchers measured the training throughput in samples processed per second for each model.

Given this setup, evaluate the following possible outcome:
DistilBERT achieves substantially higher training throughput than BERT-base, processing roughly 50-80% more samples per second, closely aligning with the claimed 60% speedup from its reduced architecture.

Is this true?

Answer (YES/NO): NO